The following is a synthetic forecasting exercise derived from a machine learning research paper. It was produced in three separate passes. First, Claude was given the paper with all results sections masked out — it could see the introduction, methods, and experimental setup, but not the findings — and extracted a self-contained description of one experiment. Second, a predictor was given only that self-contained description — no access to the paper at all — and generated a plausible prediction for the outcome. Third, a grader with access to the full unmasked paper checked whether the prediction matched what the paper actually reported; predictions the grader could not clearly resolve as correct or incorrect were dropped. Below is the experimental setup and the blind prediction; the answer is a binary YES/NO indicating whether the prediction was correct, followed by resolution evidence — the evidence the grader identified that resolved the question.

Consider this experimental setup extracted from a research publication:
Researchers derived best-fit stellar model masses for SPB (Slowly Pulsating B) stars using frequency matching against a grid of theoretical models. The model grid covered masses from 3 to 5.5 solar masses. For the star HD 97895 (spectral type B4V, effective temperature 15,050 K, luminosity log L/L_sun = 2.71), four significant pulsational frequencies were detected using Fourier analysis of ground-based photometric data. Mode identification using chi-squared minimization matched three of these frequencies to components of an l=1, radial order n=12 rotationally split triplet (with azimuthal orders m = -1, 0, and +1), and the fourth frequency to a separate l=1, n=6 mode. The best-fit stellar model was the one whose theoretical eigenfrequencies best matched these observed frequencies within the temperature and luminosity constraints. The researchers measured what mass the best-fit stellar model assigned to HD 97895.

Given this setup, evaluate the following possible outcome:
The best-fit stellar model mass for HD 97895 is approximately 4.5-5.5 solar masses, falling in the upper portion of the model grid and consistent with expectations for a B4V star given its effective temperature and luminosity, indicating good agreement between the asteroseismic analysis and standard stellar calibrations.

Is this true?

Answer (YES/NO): YES